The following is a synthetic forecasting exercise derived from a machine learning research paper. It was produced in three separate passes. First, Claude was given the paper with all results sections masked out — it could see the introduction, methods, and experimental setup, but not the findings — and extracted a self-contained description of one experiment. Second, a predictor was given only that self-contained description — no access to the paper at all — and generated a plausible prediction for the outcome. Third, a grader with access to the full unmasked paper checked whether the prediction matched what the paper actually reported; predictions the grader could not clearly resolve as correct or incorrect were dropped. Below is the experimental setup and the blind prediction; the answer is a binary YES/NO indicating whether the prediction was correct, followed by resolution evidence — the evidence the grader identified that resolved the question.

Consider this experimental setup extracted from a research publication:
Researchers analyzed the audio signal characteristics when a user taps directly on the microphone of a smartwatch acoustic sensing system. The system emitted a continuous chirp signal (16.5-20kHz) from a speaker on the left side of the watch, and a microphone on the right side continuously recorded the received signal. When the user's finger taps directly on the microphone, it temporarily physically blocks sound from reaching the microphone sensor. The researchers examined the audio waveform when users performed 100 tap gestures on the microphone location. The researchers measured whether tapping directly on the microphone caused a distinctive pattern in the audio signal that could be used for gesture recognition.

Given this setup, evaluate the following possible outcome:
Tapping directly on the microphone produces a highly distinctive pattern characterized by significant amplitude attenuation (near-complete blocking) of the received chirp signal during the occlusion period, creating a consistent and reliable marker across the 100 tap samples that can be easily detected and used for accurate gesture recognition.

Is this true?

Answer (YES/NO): YES